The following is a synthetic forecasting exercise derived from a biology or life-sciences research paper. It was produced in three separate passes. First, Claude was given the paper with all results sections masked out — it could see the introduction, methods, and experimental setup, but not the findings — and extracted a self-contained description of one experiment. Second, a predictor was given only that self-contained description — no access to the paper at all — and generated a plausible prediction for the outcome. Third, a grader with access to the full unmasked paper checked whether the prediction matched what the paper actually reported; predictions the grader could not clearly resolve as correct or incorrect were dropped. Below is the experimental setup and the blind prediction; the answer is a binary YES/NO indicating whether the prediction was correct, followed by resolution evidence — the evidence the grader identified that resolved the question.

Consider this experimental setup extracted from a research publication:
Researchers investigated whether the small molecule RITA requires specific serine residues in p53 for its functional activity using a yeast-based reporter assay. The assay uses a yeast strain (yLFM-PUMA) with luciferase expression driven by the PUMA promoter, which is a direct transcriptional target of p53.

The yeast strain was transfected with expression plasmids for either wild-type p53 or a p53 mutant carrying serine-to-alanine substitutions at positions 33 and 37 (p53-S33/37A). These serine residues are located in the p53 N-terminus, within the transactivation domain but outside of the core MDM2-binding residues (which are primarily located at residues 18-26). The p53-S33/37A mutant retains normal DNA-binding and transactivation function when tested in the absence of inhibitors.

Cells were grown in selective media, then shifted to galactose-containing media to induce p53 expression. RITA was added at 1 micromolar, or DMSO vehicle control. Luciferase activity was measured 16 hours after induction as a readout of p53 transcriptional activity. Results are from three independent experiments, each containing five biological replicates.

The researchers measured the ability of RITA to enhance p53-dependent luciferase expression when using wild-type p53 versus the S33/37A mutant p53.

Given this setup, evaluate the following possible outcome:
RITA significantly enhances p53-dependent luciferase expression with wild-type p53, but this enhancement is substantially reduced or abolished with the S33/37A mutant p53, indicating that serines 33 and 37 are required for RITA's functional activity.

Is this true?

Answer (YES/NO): YES